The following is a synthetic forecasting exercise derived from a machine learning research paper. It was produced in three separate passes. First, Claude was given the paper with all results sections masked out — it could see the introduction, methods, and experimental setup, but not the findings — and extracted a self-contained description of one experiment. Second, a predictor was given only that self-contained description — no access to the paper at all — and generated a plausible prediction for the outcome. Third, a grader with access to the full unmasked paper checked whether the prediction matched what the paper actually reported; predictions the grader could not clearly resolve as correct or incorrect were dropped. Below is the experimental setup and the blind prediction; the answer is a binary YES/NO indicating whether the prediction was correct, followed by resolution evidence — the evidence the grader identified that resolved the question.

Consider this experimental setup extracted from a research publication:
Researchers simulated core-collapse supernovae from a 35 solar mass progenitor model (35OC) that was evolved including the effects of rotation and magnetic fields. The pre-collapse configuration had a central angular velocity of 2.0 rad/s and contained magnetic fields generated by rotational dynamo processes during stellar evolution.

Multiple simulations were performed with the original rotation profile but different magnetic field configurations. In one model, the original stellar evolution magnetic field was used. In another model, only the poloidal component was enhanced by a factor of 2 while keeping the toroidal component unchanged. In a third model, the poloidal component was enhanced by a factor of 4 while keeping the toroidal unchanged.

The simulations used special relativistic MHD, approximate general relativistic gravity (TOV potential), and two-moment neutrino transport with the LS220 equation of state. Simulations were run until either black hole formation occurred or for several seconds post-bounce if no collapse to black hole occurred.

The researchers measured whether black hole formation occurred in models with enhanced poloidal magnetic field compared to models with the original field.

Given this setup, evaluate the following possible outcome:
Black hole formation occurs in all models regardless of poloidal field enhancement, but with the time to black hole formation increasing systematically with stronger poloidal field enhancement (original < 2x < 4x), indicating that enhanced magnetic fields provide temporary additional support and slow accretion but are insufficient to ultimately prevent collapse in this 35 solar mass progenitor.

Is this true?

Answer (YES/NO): NO